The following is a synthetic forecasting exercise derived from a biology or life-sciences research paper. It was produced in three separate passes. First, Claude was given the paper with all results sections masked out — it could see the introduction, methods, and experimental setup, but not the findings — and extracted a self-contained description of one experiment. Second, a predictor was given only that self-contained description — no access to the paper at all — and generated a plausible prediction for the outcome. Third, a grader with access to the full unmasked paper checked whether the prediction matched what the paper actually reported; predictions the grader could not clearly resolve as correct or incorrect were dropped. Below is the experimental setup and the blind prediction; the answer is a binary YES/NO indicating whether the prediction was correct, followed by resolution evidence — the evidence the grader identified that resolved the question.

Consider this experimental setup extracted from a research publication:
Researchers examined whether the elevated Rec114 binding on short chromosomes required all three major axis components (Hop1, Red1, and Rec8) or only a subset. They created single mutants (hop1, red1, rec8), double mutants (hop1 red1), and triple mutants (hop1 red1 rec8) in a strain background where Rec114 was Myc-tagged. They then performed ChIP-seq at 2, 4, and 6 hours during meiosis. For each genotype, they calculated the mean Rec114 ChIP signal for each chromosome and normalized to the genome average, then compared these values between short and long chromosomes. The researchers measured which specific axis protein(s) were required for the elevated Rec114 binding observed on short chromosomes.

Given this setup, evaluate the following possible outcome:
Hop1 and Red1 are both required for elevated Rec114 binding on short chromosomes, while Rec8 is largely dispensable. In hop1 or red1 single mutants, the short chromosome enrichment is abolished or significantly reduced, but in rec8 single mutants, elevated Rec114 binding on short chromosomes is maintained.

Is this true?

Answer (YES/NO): YES